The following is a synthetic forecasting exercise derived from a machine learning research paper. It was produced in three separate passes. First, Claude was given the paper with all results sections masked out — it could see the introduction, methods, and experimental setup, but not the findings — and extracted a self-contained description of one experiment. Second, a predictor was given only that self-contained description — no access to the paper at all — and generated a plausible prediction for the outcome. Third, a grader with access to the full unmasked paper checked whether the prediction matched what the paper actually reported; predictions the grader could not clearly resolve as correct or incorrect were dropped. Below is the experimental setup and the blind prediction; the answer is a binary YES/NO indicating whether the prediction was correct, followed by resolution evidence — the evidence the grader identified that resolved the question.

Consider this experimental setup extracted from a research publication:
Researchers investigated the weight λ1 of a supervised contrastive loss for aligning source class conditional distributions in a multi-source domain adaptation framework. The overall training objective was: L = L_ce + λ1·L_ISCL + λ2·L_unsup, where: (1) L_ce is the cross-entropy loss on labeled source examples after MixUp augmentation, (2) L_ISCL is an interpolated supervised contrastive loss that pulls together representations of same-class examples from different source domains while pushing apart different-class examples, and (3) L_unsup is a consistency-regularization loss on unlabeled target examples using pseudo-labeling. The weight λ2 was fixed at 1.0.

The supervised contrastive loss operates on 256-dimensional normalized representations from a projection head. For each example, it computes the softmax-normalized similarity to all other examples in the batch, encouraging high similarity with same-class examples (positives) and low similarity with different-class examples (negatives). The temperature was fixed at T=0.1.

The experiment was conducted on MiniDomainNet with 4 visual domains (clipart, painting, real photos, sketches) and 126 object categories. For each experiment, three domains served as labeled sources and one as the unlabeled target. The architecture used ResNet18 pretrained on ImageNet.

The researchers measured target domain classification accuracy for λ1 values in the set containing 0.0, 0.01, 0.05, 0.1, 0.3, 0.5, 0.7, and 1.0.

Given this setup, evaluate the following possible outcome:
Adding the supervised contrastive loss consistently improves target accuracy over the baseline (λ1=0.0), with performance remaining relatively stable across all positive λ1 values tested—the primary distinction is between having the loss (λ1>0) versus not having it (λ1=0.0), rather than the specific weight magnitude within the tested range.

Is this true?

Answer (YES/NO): NO